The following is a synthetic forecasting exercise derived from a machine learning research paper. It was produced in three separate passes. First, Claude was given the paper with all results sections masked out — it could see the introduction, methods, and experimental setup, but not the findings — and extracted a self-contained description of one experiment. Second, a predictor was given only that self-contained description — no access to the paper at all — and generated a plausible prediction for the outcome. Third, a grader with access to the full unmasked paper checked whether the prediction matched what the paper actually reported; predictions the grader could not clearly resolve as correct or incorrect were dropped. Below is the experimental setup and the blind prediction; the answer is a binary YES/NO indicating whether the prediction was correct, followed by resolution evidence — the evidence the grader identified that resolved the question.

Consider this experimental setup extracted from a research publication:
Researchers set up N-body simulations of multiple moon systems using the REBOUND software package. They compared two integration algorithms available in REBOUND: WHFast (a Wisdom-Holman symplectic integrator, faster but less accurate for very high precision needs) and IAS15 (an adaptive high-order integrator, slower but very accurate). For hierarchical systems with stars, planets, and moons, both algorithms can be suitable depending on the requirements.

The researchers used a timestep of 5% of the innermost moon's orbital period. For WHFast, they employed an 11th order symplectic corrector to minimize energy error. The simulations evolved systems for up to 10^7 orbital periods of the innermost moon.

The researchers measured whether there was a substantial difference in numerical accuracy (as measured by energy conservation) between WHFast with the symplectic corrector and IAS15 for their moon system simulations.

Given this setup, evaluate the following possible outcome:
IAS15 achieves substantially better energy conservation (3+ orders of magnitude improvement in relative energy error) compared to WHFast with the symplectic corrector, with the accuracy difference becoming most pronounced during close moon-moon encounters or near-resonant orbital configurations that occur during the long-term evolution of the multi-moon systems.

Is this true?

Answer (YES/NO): NO